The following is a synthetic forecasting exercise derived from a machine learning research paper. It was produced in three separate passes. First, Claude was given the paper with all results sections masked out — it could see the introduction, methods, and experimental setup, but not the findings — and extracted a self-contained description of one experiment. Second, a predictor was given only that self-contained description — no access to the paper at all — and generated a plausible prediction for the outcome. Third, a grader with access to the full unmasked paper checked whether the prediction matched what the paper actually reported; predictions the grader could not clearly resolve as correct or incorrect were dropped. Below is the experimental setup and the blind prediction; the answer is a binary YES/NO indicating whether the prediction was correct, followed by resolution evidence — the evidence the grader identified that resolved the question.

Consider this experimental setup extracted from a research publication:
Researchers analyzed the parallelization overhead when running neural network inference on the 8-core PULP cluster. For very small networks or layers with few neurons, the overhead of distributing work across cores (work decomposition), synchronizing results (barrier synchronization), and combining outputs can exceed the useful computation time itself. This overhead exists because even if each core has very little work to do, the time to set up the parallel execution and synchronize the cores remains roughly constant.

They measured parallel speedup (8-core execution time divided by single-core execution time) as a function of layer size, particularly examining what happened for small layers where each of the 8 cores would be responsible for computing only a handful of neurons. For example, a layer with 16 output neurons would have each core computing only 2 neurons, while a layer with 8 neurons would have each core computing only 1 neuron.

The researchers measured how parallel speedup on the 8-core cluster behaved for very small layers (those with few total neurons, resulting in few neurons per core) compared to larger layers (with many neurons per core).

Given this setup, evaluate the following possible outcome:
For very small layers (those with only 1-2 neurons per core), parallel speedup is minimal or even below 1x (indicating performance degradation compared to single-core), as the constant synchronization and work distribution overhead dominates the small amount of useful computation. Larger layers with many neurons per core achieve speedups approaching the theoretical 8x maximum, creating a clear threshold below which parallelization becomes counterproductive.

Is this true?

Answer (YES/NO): NO